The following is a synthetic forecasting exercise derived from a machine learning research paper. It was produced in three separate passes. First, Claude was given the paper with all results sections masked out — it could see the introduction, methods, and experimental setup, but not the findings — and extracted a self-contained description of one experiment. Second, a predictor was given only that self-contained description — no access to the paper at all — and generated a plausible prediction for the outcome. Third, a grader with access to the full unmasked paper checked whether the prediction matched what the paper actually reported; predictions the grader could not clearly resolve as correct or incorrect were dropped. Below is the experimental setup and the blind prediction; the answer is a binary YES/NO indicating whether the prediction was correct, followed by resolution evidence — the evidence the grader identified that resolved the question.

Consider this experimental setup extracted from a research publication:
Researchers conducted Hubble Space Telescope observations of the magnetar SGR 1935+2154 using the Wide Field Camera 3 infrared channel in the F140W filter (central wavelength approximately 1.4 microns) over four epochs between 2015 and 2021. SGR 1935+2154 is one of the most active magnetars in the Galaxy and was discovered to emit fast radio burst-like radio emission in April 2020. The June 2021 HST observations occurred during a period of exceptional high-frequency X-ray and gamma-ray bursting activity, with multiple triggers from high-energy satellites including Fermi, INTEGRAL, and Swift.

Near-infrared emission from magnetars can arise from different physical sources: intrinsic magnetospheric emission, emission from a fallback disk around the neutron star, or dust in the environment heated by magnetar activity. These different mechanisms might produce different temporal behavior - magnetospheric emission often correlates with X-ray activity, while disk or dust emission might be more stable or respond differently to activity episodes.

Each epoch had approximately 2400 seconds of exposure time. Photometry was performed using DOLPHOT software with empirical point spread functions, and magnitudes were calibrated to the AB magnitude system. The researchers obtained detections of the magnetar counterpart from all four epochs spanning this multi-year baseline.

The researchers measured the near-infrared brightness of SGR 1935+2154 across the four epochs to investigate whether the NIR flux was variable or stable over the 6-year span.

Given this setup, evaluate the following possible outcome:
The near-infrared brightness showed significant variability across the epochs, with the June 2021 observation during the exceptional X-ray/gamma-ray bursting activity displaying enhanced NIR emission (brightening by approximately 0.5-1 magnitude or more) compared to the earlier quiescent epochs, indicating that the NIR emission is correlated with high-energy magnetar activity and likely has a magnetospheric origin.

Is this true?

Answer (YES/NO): NO